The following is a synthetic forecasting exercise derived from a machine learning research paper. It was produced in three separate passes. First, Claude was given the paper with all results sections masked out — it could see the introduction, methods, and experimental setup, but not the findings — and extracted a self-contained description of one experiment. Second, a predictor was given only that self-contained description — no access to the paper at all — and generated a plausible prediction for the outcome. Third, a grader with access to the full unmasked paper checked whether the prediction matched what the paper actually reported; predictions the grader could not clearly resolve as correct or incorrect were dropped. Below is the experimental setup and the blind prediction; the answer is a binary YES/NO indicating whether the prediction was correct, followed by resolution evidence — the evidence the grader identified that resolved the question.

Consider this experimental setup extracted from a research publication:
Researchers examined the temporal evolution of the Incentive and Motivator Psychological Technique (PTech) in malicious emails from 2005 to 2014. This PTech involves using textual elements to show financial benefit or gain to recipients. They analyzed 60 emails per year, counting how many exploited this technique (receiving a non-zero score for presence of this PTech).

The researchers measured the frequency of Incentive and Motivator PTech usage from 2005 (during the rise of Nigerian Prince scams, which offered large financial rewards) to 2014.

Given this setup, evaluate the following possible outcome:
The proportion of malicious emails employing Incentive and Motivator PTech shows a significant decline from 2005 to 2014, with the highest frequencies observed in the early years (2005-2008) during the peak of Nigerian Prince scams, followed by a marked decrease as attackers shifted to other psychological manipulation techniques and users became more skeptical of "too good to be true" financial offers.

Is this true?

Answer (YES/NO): YES